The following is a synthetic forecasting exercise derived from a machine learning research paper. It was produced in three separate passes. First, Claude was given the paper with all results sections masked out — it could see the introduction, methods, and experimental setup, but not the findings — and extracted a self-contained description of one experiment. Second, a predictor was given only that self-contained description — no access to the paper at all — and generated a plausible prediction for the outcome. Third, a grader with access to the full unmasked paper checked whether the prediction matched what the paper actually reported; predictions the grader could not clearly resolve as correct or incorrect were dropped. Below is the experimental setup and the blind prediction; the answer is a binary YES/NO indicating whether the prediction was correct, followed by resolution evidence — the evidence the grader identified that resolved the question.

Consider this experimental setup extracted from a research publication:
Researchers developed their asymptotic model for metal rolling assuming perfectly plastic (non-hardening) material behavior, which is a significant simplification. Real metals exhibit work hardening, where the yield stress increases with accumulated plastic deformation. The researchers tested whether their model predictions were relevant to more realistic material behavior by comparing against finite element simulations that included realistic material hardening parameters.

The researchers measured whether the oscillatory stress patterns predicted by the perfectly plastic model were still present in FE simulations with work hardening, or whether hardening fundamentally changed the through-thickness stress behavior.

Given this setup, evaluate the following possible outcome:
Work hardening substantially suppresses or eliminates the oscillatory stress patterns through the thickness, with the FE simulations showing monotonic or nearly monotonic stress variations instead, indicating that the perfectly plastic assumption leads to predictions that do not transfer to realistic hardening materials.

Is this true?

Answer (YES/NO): NO